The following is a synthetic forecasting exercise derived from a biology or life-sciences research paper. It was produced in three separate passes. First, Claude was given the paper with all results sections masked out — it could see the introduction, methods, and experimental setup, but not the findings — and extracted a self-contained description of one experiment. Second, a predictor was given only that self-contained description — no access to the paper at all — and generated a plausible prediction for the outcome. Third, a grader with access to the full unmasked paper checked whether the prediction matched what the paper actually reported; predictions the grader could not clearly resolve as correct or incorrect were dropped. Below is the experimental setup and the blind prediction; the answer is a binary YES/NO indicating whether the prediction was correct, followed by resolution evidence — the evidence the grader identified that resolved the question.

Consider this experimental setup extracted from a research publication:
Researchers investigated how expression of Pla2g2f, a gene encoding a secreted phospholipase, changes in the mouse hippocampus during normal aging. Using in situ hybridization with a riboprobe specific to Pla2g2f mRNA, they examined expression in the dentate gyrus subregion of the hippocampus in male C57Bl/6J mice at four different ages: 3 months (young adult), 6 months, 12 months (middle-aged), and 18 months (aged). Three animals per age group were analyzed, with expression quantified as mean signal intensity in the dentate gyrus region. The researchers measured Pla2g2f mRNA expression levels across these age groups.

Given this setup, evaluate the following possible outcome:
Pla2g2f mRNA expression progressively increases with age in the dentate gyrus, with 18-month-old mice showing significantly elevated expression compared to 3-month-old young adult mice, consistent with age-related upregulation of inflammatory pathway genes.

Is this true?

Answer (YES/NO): YES